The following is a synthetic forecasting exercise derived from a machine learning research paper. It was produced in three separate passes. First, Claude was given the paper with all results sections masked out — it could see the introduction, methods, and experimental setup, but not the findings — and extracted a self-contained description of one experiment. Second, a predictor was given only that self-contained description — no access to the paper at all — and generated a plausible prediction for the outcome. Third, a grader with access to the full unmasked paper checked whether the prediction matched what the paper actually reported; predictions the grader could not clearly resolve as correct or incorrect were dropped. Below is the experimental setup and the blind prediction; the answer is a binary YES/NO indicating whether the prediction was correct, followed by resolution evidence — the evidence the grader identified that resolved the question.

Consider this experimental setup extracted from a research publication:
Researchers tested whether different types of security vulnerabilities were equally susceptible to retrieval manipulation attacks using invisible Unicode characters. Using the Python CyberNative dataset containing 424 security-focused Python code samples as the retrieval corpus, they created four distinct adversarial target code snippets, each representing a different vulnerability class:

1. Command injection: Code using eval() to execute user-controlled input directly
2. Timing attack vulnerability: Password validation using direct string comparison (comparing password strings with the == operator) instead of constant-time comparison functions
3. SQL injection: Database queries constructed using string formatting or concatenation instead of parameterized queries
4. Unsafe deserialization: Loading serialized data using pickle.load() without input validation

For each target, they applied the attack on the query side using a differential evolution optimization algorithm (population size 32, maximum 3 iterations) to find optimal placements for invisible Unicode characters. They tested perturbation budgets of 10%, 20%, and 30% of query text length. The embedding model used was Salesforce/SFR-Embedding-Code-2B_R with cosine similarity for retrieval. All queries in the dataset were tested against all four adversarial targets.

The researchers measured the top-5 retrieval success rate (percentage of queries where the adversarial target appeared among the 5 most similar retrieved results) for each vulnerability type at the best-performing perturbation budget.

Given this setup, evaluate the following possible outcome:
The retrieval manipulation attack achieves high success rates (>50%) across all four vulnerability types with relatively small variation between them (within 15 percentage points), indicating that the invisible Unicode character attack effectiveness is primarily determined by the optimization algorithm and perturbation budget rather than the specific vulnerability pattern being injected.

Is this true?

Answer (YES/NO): NO